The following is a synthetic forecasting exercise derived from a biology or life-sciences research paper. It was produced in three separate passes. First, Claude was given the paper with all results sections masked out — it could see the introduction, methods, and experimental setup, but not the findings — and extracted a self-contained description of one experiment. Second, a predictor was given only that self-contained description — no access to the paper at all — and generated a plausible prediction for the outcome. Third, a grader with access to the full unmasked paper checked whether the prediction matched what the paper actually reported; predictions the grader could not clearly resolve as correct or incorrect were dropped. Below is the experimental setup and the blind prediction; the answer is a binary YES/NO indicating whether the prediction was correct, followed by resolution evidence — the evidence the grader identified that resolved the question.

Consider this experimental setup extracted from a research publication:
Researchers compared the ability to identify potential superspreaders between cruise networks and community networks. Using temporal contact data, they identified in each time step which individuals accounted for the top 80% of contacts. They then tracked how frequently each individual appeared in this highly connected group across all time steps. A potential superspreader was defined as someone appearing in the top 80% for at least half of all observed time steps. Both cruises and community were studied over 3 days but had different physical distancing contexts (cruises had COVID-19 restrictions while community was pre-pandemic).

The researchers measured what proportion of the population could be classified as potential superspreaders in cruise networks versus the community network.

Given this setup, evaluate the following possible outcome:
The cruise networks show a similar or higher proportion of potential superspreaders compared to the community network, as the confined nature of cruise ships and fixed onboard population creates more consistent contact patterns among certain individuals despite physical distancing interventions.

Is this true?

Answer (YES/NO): YES